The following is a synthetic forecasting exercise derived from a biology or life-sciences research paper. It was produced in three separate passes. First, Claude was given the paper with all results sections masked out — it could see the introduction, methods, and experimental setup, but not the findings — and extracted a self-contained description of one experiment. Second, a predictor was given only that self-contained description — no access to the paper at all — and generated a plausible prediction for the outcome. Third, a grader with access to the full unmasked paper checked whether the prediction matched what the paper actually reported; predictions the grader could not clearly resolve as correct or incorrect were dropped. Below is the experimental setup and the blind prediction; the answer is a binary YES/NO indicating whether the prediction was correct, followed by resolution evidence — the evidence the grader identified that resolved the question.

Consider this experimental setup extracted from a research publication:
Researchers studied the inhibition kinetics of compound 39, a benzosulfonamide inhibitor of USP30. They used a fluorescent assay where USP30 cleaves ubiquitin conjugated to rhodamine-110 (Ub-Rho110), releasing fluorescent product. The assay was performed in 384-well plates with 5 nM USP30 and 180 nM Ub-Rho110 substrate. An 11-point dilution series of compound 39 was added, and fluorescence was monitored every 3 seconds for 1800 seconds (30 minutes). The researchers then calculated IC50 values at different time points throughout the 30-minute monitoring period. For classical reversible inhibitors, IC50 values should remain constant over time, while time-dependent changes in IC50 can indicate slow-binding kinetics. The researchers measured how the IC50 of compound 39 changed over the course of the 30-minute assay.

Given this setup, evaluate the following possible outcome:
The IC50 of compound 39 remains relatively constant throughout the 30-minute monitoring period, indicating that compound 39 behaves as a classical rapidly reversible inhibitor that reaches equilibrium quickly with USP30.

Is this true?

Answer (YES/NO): NO